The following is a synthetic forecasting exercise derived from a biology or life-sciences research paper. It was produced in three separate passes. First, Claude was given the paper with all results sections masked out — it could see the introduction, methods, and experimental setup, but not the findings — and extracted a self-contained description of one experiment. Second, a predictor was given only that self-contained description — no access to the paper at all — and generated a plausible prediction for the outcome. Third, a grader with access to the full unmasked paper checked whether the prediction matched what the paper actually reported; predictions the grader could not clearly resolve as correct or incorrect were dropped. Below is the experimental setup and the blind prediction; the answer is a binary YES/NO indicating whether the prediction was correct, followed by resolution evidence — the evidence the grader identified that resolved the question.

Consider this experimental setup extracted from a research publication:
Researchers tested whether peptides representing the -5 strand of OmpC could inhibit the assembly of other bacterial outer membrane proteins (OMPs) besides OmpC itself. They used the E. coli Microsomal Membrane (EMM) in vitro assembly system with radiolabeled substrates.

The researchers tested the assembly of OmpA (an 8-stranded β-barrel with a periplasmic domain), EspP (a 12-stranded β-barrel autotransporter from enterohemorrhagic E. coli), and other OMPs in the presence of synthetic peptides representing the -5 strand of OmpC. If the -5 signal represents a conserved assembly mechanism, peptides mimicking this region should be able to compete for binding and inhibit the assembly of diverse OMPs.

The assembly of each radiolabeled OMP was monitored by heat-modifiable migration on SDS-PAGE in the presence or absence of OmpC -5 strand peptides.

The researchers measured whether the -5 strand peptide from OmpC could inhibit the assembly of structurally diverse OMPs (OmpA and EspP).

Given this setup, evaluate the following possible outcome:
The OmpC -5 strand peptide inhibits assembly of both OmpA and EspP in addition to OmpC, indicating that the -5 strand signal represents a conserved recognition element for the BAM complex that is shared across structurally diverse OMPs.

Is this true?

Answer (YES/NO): YES